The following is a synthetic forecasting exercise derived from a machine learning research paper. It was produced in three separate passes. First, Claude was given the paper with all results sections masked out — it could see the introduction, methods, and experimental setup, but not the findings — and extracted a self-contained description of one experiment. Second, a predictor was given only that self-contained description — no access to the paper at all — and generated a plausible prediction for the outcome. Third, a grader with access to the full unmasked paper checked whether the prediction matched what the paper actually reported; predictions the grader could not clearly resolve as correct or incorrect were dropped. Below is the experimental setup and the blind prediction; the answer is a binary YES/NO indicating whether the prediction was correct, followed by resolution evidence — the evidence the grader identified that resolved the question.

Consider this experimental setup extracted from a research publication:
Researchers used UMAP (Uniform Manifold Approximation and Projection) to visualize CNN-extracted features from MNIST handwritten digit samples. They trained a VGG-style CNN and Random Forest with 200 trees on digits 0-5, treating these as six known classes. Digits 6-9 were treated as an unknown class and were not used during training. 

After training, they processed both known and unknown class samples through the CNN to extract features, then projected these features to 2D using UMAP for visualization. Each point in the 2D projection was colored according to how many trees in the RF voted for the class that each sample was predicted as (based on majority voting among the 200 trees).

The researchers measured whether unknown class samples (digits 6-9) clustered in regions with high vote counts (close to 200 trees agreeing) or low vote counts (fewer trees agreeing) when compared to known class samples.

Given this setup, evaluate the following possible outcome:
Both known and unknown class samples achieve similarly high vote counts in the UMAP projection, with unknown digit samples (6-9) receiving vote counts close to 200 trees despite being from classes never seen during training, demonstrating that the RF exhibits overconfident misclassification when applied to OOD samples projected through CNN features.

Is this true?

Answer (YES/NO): NO